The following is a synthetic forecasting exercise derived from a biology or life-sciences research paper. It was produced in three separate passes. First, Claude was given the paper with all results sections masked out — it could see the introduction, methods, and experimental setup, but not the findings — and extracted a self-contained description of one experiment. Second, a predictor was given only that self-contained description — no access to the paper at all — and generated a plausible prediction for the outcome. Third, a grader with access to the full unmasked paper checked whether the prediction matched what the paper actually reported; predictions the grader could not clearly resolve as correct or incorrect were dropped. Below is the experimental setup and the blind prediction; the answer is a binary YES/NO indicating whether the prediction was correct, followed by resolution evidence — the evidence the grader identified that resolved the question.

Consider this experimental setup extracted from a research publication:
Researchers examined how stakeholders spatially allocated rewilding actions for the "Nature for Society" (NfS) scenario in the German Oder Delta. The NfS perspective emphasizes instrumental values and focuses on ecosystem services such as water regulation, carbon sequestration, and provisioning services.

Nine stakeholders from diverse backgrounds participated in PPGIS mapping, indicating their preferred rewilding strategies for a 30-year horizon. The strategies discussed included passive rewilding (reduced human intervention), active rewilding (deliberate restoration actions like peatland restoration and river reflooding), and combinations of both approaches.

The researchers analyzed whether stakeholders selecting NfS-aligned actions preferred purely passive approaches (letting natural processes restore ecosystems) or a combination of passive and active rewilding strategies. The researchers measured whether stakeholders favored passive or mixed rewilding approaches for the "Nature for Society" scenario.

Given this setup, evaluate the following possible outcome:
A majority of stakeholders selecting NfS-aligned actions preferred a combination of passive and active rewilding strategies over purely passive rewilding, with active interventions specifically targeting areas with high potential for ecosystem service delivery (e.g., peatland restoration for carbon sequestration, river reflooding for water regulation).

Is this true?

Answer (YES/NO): YES